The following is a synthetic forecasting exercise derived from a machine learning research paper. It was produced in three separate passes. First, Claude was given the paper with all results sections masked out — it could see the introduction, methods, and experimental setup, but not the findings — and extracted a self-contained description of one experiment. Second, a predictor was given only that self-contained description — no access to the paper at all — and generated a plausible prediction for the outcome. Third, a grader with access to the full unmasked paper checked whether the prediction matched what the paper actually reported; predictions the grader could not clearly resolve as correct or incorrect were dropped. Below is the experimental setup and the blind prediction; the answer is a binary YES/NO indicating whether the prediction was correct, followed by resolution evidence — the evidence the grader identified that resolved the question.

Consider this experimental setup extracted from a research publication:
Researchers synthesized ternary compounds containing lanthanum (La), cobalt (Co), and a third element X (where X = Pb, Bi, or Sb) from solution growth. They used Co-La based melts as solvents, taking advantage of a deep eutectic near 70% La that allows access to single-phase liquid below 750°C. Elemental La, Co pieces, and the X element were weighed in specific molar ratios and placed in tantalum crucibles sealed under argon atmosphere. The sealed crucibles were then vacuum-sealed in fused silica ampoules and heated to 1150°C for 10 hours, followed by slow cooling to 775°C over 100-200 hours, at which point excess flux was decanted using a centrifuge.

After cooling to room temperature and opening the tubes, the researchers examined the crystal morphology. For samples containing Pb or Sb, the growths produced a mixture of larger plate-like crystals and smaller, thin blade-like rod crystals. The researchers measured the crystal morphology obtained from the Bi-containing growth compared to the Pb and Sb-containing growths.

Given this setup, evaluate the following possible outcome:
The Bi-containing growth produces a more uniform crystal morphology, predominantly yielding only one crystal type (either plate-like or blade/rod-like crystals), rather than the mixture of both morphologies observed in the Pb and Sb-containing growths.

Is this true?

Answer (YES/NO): YES